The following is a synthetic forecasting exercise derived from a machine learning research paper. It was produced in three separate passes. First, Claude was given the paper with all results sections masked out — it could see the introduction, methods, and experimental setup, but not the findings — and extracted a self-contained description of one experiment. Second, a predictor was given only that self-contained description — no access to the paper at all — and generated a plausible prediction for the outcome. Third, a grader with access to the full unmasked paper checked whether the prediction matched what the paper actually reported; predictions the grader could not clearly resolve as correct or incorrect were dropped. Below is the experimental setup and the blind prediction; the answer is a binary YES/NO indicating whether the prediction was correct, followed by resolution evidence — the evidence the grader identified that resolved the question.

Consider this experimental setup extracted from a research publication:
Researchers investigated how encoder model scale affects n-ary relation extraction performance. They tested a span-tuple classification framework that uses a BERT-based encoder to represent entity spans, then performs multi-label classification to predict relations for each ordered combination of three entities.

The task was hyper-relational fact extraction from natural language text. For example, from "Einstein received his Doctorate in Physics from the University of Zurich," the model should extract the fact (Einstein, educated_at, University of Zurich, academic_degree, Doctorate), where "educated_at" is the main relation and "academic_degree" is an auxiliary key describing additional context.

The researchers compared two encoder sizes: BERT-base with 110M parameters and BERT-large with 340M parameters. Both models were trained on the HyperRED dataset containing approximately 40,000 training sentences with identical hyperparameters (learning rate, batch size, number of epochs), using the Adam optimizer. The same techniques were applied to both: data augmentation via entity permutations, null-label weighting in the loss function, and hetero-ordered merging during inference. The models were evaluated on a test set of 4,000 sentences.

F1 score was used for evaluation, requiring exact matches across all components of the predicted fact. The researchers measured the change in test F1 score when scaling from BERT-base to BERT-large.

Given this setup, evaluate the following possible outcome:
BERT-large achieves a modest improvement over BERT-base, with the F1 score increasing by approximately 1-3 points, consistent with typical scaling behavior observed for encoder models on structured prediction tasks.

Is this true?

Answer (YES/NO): NO